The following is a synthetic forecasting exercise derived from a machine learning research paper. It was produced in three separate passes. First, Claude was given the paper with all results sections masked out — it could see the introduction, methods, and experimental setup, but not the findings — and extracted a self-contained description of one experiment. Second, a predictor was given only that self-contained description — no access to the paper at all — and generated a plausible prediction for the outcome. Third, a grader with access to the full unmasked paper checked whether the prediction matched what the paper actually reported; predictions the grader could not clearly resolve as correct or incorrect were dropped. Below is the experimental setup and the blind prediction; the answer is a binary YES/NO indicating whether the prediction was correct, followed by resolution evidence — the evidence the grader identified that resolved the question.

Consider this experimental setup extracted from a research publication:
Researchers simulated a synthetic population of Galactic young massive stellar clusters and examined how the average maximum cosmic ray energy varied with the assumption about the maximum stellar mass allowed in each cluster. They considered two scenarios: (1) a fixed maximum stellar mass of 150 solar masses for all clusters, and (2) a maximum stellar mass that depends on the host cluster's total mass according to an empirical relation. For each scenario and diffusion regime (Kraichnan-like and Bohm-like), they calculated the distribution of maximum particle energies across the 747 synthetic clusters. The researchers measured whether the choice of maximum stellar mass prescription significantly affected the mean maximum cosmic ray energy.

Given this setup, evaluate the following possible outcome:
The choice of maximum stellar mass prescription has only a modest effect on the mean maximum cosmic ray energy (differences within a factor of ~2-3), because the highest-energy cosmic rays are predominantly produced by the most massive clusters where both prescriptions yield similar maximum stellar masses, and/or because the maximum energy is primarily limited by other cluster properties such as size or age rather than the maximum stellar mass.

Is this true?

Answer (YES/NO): YES